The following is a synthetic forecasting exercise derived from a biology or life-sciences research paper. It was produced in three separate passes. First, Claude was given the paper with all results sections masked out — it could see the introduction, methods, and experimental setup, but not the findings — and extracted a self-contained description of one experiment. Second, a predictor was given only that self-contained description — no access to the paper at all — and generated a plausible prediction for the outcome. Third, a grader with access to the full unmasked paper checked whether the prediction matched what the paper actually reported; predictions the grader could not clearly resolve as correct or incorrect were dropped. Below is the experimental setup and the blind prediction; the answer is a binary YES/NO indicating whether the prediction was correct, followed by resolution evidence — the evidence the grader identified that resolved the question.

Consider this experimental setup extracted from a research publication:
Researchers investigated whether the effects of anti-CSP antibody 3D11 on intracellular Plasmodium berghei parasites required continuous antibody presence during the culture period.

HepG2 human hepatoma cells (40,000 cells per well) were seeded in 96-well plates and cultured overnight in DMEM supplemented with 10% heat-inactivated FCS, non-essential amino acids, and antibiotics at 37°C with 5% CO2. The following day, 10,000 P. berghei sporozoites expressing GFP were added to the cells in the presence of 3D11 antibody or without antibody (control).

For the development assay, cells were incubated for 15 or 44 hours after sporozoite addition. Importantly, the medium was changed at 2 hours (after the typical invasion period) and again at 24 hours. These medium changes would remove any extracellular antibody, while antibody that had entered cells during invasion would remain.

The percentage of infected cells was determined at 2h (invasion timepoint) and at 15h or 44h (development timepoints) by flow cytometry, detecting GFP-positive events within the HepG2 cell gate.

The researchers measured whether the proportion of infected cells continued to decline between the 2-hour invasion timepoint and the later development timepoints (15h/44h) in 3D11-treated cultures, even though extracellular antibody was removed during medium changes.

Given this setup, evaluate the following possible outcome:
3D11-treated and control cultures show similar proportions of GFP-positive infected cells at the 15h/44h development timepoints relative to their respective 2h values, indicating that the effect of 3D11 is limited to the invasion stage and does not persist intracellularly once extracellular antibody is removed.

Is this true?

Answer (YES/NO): NO